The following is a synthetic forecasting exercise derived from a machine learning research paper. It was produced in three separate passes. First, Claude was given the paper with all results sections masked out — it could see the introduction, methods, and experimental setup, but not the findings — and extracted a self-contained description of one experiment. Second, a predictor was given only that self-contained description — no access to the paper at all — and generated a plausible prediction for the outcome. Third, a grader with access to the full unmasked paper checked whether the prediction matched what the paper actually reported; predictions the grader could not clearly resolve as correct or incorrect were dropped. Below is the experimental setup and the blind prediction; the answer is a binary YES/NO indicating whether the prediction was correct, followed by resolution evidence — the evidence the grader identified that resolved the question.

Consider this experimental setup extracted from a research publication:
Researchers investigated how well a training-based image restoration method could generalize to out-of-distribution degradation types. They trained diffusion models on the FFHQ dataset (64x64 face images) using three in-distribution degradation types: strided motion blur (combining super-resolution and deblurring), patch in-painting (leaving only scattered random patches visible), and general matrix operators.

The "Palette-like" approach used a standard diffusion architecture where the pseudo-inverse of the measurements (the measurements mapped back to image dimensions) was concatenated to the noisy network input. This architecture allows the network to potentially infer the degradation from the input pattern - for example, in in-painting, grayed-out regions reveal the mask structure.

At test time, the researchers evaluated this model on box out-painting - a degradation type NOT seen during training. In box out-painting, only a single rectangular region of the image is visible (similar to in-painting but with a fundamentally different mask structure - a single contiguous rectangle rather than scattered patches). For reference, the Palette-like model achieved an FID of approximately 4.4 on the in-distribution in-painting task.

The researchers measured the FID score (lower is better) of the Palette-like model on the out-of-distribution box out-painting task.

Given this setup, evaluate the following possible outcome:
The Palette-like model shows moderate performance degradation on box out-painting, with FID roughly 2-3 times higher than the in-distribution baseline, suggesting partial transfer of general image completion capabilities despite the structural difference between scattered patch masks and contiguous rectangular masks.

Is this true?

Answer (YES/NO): NO